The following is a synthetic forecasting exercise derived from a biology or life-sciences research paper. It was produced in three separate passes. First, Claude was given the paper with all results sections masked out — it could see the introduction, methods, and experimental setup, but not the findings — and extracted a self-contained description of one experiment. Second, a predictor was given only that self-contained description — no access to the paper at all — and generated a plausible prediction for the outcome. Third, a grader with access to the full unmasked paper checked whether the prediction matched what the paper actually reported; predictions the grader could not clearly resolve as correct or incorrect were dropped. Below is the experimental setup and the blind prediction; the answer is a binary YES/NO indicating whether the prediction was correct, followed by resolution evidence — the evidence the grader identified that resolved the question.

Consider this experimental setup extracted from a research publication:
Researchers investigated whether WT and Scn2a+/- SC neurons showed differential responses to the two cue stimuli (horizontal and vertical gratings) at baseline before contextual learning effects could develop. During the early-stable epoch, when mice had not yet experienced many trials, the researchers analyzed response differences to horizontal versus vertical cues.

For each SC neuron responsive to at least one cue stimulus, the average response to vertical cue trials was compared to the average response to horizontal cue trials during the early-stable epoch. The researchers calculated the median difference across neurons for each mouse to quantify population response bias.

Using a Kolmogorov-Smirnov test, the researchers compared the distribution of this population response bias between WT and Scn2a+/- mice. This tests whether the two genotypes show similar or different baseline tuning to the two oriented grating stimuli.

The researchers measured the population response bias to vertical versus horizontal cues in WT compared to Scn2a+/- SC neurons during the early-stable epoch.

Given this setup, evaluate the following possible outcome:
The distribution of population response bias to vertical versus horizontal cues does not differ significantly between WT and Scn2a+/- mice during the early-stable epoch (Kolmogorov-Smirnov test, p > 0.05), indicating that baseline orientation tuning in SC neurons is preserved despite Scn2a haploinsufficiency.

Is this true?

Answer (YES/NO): YES